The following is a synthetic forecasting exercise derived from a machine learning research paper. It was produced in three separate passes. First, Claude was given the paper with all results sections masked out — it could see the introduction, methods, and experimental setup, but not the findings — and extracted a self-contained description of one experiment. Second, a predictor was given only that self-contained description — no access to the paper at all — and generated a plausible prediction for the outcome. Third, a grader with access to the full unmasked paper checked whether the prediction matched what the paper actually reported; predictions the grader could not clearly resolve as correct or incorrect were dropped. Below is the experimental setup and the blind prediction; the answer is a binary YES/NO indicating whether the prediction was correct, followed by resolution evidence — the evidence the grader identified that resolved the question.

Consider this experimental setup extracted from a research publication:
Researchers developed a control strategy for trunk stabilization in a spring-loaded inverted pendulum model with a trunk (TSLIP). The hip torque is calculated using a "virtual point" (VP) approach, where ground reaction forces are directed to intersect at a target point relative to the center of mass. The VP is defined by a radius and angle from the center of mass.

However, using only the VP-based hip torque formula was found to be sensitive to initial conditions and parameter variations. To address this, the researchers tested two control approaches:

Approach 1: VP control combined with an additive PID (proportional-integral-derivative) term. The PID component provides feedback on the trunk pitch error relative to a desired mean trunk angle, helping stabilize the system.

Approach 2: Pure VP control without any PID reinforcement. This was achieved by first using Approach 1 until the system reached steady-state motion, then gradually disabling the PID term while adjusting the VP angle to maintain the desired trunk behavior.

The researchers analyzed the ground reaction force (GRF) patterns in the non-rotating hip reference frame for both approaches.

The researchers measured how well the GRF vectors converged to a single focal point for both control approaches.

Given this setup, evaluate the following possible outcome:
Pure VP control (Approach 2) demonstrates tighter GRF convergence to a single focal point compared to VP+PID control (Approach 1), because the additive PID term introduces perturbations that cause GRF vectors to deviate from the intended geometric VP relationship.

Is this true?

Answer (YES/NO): YES